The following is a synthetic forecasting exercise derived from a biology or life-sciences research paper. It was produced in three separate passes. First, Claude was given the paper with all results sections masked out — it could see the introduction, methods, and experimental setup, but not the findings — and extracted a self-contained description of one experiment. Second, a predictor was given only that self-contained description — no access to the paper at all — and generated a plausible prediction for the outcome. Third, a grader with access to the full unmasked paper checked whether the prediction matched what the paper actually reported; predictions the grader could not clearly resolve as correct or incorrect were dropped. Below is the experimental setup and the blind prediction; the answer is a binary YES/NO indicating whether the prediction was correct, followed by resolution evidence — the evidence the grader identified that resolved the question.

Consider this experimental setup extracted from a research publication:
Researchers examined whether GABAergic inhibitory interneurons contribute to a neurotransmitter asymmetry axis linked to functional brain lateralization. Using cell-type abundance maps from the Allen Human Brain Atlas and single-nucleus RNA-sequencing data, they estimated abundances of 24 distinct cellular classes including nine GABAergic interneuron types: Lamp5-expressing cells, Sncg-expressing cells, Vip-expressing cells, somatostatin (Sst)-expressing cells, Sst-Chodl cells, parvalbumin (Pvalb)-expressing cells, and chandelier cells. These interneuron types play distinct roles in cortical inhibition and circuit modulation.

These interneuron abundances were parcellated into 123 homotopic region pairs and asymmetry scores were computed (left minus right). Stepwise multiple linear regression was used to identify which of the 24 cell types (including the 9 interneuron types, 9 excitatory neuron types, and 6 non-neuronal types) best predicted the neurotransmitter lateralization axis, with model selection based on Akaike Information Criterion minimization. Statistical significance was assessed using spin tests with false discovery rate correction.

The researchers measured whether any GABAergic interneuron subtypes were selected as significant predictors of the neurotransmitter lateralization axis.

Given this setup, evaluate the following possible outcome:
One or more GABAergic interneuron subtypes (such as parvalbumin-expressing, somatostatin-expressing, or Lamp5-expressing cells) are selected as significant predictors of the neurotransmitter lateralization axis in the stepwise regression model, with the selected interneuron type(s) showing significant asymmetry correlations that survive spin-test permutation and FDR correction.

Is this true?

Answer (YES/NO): NO